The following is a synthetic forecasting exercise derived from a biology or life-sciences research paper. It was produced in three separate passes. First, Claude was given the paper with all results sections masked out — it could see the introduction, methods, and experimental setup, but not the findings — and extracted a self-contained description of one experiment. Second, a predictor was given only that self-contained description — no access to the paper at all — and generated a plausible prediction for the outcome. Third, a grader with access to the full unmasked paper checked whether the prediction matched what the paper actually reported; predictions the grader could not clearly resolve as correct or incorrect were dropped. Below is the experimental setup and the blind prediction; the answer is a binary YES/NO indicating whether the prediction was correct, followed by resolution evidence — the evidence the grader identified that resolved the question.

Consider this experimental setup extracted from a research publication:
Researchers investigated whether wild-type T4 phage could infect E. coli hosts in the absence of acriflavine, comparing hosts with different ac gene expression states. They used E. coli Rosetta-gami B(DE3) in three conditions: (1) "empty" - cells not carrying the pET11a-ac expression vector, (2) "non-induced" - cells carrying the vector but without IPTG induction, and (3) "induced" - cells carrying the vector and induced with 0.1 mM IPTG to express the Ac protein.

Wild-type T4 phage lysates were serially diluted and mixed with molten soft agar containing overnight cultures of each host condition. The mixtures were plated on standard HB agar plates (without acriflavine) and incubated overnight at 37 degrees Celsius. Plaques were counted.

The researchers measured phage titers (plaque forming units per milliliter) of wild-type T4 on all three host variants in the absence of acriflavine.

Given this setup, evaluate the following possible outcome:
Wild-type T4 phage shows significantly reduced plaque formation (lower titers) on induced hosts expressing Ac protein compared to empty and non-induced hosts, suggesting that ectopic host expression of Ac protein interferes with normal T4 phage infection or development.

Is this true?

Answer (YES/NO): NO